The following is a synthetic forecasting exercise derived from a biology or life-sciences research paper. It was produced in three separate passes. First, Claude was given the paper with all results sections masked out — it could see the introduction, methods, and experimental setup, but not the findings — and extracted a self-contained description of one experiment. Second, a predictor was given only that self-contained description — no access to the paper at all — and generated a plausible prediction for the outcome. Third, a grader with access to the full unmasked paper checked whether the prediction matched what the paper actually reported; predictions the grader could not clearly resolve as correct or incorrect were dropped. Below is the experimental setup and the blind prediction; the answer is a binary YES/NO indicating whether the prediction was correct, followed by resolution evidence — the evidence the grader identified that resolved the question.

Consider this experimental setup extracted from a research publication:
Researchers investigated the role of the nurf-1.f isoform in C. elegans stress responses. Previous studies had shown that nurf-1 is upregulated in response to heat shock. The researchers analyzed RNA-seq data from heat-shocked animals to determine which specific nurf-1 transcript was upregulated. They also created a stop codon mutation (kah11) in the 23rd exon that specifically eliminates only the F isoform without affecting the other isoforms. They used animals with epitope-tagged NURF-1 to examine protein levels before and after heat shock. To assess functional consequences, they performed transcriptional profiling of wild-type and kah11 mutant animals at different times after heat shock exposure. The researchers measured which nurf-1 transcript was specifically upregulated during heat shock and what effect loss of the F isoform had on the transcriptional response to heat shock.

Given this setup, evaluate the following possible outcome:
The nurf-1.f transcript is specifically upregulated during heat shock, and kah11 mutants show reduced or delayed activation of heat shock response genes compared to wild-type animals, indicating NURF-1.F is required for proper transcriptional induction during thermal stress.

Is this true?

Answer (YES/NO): NO